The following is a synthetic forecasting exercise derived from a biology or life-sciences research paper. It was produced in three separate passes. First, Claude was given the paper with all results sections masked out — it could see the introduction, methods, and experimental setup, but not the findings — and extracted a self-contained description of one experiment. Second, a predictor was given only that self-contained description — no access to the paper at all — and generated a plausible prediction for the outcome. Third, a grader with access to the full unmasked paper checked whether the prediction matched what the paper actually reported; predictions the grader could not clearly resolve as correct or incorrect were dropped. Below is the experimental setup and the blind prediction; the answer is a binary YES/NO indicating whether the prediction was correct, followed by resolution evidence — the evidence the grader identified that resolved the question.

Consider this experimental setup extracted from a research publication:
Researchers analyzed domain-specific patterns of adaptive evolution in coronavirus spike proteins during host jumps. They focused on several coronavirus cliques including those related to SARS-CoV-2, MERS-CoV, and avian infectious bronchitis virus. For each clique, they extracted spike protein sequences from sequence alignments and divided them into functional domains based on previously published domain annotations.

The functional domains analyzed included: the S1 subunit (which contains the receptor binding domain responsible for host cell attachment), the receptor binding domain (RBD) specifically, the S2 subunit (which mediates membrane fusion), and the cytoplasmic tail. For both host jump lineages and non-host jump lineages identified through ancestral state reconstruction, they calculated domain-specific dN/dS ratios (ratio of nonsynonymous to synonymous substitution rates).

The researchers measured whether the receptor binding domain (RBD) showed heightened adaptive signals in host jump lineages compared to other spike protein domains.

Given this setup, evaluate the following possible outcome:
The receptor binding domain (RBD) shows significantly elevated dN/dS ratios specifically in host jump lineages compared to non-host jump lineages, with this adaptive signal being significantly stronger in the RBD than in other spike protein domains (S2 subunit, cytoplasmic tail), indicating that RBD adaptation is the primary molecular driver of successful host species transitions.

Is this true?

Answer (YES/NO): NO